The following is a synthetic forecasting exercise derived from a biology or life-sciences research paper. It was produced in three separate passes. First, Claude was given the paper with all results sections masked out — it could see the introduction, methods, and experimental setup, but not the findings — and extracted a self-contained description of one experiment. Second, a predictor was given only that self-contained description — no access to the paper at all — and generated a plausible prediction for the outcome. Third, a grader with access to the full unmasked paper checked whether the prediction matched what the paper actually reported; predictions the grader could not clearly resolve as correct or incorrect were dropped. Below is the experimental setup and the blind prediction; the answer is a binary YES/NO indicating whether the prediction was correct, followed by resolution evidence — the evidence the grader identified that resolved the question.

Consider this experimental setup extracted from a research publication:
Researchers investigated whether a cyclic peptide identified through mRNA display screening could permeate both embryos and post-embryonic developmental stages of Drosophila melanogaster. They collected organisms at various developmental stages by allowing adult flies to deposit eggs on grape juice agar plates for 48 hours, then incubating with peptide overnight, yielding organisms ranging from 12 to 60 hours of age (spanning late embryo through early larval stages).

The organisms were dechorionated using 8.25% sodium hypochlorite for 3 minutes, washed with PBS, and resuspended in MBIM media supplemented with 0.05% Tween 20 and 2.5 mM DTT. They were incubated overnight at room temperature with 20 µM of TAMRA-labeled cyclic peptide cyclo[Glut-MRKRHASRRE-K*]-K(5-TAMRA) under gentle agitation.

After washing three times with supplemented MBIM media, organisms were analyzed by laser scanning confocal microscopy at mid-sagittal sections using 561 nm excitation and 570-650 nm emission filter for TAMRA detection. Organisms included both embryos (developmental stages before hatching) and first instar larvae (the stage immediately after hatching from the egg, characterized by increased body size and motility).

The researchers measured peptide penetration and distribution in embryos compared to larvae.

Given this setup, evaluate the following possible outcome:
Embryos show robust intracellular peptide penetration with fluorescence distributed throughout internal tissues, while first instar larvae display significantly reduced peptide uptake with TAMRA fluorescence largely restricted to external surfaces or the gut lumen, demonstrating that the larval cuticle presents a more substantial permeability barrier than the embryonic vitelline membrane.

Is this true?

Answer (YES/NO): NO